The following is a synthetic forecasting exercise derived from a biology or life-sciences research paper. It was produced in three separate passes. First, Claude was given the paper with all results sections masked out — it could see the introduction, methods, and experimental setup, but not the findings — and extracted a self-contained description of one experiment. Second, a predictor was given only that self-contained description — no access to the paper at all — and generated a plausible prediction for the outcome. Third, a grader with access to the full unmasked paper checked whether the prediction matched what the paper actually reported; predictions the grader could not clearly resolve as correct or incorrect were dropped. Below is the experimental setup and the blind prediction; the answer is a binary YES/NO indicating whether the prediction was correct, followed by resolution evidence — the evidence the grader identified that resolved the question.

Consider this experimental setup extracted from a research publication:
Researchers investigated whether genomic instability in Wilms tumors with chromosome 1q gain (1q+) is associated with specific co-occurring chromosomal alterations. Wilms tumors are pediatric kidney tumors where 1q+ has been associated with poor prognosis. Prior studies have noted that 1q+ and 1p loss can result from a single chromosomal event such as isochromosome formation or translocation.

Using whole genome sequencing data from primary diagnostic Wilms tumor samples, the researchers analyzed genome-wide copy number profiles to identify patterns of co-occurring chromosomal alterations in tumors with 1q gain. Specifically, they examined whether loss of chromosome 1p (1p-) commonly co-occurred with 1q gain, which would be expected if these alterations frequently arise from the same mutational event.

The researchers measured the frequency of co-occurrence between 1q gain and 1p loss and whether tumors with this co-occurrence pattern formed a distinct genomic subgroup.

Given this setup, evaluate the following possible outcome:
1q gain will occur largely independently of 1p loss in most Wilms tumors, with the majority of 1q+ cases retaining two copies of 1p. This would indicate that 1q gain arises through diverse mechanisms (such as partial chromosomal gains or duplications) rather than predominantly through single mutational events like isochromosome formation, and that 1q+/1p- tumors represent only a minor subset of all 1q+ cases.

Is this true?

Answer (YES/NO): NO